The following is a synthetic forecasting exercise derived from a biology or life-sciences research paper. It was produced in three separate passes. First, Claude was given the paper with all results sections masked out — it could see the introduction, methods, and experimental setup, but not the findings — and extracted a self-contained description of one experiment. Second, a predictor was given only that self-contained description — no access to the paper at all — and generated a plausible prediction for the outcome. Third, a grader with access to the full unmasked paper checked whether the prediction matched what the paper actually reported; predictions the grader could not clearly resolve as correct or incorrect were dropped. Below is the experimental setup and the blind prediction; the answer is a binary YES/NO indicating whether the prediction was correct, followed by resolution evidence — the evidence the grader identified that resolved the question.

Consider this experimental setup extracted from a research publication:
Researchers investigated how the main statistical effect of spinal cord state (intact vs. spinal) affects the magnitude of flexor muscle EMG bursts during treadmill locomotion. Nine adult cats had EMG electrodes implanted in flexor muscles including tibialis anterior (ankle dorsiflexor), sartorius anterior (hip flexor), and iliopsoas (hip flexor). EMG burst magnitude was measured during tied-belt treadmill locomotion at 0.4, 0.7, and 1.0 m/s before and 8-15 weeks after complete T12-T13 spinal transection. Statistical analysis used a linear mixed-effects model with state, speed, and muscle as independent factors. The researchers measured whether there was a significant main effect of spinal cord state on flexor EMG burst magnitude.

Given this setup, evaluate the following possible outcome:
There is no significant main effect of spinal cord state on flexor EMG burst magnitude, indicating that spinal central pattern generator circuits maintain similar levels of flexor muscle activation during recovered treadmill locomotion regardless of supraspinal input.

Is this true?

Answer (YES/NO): YES